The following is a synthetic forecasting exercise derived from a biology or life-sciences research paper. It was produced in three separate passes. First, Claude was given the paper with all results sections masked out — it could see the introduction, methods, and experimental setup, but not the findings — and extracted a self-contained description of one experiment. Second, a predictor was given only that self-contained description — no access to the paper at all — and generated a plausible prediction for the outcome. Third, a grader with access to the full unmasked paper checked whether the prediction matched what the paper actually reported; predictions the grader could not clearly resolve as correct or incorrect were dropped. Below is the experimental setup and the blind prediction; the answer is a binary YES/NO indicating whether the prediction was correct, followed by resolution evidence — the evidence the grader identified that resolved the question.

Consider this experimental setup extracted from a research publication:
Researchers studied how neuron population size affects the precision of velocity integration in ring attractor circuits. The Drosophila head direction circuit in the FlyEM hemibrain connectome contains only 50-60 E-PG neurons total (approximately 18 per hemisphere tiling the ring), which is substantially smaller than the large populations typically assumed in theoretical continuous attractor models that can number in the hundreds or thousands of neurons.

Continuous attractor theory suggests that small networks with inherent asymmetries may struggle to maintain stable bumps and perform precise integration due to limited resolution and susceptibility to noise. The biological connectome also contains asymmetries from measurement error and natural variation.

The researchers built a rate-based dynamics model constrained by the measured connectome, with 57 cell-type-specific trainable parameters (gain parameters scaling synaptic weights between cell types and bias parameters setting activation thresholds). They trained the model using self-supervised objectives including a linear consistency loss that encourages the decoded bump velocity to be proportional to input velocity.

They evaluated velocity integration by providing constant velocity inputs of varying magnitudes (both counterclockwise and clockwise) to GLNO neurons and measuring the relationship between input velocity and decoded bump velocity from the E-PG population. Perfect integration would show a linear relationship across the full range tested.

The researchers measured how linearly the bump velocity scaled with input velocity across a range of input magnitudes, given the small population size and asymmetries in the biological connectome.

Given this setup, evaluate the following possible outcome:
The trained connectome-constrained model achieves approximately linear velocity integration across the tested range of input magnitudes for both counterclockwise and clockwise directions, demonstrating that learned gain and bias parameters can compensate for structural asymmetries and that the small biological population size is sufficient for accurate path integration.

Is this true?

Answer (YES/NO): YES